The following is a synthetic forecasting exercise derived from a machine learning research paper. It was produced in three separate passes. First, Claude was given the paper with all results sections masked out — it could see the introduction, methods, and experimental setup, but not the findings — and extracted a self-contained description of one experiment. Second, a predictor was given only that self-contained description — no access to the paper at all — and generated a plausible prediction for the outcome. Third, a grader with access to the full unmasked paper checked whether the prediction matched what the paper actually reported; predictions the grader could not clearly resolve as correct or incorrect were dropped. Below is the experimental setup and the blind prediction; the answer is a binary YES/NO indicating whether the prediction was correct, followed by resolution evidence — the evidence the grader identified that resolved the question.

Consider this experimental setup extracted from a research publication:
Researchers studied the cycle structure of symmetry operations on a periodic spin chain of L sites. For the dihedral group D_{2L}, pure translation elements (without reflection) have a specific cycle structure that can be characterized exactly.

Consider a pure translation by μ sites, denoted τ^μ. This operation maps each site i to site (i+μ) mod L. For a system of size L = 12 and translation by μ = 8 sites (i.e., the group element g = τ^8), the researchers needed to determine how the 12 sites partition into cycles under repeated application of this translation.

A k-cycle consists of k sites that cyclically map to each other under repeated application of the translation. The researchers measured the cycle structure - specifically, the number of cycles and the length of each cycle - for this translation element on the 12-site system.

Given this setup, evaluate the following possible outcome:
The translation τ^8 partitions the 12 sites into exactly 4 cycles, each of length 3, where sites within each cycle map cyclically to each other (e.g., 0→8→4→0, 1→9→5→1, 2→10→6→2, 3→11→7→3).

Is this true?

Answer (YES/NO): YES